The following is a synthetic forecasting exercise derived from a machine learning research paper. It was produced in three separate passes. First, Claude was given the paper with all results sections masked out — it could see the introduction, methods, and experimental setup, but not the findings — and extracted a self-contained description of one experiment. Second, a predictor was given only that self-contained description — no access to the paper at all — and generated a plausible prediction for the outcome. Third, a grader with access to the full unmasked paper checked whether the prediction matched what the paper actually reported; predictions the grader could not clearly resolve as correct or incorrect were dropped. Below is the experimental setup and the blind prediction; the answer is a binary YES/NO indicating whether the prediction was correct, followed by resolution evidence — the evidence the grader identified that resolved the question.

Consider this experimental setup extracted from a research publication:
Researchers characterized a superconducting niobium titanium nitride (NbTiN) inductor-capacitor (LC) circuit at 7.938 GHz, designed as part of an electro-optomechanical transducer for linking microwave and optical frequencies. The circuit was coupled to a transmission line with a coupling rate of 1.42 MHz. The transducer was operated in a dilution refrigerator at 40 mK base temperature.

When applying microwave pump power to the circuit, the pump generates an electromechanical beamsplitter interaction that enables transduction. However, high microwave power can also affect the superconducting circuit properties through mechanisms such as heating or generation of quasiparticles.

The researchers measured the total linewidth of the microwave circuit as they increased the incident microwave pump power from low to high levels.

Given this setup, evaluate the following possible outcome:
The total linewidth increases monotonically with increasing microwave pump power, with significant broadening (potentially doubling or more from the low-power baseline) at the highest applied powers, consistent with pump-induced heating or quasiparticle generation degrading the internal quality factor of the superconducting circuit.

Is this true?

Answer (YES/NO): NO